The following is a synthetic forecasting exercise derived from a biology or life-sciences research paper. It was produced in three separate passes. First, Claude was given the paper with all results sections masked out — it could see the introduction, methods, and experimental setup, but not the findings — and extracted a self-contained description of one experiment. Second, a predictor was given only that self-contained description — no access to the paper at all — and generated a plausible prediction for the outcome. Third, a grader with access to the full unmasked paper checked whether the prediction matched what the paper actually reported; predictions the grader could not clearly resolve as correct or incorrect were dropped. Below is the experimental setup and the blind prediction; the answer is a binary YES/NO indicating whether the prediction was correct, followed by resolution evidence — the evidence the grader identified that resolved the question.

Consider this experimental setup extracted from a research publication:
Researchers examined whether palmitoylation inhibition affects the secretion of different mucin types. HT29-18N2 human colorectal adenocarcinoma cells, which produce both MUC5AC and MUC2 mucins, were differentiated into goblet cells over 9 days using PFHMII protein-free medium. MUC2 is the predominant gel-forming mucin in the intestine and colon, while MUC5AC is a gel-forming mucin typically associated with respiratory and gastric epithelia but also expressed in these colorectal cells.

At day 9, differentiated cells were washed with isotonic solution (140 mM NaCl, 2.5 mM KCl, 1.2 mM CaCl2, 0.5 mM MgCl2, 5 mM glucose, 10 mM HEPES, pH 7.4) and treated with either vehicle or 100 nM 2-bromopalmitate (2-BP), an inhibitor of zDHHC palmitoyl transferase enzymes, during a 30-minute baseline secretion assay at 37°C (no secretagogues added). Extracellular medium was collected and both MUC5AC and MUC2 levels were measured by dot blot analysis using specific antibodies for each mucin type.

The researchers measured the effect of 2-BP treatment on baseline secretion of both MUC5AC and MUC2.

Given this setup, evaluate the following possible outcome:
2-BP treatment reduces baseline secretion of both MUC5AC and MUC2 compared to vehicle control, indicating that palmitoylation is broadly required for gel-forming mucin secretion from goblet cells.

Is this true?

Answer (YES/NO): NO